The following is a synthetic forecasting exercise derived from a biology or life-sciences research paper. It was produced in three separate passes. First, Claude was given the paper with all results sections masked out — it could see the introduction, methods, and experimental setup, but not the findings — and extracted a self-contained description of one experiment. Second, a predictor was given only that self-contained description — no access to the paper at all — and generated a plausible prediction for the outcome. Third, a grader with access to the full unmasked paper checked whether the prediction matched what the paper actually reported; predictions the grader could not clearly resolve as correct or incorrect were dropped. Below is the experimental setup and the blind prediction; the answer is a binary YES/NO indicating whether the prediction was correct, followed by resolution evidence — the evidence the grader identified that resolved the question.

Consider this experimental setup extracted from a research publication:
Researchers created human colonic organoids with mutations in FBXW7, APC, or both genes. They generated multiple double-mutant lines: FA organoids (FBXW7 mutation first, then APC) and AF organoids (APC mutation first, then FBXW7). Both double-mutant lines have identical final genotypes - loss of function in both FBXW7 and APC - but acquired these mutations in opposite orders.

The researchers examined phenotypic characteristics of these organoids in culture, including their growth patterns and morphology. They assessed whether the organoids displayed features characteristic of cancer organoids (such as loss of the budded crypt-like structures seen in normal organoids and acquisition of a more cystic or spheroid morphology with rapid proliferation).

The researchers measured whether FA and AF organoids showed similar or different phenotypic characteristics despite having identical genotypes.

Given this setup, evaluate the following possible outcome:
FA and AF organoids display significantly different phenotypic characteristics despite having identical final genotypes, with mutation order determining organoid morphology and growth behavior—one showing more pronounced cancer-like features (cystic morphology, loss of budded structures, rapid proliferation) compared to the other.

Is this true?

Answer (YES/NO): YES